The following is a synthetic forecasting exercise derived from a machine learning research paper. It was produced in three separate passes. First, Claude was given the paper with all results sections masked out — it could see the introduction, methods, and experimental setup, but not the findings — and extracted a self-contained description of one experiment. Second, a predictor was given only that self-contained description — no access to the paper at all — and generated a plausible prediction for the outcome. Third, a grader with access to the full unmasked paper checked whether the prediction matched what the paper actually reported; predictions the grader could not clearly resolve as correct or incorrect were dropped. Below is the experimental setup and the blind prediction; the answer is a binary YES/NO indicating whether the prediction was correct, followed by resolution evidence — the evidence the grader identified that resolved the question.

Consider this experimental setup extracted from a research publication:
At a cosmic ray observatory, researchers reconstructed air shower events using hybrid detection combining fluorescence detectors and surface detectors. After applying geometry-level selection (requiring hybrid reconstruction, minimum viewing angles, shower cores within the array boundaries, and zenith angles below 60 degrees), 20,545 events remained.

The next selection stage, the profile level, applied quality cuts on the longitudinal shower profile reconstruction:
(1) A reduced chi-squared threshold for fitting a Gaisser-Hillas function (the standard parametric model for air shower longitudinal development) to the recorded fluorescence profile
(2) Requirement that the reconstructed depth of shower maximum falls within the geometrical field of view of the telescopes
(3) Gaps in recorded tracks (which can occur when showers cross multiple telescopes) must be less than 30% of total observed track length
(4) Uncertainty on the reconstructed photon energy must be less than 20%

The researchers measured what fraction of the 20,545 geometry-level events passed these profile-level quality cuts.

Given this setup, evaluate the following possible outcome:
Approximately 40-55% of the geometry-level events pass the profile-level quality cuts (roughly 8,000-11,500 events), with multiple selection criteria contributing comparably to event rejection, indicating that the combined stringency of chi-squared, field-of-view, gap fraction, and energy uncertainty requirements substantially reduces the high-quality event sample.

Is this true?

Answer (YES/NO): NO